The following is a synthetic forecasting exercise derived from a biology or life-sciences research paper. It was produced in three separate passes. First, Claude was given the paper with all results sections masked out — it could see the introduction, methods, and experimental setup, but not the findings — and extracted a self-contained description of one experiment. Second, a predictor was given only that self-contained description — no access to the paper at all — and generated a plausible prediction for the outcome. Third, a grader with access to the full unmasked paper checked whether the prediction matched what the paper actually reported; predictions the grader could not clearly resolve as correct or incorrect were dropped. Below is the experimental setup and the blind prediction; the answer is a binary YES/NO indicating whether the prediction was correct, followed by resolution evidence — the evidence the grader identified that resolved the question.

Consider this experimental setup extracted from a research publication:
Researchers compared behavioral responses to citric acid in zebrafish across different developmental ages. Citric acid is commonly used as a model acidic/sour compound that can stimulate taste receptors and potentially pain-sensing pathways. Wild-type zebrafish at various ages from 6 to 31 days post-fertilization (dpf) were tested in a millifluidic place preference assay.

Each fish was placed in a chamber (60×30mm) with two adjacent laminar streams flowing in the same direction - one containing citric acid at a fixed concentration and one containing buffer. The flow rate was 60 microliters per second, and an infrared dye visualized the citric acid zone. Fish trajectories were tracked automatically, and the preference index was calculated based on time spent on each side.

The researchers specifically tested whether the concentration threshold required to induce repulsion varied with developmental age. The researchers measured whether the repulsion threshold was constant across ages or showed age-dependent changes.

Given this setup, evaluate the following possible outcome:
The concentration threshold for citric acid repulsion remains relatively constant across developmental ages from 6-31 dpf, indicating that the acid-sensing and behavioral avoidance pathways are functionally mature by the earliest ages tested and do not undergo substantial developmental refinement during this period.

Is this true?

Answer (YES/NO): NO